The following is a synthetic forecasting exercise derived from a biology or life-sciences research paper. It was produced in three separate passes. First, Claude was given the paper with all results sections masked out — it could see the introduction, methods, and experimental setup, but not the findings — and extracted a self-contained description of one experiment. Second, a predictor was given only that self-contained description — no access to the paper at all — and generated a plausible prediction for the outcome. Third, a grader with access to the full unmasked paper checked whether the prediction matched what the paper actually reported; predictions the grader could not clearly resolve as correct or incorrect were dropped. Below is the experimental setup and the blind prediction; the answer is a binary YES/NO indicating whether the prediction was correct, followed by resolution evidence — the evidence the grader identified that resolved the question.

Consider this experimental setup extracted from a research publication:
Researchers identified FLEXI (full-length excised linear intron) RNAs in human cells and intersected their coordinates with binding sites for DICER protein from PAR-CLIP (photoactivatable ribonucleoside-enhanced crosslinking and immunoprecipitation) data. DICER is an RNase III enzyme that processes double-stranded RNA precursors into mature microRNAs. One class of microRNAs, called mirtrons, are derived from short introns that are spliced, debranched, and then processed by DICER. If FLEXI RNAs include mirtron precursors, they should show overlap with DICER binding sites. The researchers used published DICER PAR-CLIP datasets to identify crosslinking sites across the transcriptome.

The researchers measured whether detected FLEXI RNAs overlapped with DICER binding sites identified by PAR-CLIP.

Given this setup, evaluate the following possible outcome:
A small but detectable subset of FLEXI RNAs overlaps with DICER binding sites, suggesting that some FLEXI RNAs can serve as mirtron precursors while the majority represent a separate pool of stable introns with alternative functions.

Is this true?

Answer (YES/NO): YES